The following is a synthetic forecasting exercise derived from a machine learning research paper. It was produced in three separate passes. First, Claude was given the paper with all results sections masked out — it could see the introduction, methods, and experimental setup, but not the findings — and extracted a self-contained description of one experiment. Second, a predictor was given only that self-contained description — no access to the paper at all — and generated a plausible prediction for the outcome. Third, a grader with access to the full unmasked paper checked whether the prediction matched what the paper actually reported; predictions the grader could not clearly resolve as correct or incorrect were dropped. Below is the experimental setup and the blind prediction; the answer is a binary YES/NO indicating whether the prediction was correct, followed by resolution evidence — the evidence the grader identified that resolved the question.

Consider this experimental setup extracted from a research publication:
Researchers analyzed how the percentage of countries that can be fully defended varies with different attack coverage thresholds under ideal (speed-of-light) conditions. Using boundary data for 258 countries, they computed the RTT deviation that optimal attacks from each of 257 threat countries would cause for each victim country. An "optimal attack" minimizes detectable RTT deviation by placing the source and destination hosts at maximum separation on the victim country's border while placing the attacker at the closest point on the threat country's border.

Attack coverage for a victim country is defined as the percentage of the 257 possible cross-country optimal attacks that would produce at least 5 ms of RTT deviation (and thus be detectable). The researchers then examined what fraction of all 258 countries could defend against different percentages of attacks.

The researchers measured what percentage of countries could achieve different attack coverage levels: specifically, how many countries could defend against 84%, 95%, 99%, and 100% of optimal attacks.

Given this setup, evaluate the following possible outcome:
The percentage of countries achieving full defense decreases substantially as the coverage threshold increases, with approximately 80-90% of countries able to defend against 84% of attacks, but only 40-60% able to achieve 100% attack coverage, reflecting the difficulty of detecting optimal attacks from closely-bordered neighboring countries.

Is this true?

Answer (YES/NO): NO